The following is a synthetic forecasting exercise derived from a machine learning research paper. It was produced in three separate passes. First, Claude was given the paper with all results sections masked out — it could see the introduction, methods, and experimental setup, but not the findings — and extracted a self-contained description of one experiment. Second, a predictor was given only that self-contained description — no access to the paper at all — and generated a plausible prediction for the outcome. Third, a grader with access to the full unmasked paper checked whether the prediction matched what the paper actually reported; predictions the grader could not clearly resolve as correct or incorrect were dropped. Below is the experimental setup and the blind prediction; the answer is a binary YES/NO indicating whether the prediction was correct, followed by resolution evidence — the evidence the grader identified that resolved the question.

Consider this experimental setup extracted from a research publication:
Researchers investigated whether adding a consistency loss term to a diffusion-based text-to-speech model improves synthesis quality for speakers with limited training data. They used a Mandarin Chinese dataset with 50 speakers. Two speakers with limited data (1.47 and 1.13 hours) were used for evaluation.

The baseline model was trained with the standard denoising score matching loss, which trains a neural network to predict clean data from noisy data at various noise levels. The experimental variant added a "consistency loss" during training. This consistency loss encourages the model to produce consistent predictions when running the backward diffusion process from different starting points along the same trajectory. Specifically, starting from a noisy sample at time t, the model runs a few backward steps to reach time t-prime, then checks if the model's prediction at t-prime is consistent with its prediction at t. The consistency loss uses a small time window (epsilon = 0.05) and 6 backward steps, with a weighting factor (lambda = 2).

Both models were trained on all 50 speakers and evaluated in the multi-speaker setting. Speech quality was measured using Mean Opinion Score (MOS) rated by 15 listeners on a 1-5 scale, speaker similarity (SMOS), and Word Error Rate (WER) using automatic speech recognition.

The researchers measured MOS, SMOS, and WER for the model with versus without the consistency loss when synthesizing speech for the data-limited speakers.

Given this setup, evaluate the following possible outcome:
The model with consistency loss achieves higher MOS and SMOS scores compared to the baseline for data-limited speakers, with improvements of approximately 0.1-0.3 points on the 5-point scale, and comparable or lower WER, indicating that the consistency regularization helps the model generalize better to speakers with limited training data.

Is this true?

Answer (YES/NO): YES